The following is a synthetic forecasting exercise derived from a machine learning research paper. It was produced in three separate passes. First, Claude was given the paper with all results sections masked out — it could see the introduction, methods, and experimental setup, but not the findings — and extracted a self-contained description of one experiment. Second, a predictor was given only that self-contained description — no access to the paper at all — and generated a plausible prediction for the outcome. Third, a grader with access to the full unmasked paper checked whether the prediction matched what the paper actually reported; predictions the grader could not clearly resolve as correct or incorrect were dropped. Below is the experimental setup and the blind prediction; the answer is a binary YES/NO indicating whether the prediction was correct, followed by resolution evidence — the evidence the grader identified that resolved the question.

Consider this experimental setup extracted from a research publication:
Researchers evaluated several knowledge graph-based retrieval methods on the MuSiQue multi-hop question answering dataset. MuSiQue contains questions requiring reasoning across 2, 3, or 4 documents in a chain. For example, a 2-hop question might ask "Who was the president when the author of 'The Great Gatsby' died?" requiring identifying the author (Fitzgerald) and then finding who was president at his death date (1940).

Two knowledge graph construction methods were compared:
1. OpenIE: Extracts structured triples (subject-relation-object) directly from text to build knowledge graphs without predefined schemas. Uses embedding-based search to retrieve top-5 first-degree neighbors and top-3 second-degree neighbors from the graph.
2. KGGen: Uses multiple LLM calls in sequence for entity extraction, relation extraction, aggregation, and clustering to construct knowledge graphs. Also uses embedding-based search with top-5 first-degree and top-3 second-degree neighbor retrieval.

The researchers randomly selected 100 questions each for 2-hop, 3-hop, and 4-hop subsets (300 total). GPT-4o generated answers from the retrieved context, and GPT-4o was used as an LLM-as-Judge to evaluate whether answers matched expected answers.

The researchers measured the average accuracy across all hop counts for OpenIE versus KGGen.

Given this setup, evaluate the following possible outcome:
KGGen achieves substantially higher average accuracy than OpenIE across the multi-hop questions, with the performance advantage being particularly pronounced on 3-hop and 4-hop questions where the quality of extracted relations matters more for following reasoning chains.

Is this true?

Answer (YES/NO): NO